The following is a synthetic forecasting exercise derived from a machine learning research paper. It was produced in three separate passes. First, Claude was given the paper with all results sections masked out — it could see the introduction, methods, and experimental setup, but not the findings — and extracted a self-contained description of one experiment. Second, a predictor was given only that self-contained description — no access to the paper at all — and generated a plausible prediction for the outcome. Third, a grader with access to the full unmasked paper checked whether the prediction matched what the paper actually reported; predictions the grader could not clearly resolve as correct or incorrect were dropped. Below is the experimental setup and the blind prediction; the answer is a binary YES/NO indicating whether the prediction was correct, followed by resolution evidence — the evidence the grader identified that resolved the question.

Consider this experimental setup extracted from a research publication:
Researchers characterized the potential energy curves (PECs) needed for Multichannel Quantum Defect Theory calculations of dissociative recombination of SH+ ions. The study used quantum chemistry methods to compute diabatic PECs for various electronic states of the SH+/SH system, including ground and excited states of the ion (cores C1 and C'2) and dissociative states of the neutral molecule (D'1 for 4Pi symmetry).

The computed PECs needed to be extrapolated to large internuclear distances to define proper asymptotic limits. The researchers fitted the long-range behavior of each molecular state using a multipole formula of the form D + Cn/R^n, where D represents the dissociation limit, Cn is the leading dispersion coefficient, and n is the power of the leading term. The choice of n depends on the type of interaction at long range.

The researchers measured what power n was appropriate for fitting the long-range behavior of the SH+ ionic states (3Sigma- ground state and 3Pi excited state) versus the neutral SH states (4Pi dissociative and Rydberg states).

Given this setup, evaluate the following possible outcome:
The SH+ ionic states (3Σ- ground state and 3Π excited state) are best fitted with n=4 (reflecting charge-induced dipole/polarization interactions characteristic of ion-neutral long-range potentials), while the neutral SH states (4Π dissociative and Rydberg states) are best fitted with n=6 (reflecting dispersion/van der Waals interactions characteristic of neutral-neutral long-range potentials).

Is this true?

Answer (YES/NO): YES